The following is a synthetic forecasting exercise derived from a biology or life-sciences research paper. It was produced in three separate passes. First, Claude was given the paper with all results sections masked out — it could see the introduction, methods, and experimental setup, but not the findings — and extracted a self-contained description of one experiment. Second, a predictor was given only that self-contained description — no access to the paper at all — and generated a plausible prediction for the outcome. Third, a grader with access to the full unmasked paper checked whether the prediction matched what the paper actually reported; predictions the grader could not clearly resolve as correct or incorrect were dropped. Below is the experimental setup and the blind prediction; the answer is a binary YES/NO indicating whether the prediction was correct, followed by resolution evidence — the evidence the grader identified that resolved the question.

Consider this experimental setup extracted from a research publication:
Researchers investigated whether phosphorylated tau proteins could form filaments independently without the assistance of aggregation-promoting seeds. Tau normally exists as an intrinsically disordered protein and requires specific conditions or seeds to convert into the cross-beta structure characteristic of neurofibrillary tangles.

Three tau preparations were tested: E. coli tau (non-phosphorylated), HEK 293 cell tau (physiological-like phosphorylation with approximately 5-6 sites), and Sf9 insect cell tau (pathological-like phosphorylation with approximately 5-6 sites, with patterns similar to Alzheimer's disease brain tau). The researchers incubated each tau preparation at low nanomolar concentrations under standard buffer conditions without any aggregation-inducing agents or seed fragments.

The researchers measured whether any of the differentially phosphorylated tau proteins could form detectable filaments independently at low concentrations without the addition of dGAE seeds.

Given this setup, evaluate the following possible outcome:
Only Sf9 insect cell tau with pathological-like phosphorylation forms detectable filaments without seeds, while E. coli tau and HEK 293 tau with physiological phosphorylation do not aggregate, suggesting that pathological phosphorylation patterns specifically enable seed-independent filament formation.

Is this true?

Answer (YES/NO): NO